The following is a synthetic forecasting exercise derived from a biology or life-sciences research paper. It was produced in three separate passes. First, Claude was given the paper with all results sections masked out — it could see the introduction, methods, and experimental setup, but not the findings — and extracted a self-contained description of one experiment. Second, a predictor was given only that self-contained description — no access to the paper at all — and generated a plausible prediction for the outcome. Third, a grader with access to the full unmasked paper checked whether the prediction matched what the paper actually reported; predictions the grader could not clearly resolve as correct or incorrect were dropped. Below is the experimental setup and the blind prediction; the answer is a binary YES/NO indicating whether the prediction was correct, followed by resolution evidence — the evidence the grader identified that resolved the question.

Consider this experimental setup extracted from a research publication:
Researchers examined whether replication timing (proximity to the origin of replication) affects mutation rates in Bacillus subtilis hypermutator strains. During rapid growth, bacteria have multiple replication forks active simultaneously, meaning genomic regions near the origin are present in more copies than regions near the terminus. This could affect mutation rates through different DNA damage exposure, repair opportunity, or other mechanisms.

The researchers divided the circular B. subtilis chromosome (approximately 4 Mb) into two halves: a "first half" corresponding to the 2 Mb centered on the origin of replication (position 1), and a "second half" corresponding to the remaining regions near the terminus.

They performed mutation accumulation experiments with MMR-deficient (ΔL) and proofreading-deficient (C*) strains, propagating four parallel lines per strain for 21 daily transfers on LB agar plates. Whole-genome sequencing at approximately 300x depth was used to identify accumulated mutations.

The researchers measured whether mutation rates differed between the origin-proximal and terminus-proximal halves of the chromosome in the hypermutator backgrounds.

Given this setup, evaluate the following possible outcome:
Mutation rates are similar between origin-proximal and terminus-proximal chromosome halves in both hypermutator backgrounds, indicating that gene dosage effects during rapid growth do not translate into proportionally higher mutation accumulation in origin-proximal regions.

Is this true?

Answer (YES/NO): YES